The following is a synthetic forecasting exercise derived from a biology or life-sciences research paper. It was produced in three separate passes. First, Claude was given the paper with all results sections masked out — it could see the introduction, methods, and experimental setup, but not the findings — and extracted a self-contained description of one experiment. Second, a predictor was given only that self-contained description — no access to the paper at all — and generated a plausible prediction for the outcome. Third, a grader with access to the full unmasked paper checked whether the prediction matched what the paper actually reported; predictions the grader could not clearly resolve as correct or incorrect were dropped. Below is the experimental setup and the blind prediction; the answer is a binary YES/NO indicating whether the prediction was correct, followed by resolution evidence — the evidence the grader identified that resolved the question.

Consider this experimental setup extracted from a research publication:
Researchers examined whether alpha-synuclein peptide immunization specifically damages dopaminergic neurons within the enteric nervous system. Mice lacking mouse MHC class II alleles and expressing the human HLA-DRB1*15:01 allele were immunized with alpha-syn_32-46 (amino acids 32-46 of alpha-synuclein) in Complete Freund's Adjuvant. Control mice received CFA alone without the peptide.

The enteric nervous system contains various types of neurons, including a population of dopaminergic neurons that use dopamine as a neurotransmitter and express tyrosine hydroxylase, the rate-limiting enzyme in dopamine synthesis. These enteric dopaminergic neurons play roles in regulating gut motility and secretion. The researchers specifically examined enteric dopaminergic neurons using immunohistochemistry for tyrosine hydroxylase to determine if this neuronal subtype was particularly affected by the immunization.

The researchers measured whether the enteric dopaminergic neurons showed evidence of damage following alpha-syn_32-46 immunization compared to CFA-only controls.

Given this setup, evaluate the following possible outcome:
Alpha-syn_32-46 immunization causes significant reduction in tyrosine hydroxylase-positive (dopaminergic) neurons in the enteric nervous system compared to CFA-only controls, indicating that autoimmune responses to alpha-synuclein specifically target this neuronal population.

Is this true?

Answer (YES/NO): NO